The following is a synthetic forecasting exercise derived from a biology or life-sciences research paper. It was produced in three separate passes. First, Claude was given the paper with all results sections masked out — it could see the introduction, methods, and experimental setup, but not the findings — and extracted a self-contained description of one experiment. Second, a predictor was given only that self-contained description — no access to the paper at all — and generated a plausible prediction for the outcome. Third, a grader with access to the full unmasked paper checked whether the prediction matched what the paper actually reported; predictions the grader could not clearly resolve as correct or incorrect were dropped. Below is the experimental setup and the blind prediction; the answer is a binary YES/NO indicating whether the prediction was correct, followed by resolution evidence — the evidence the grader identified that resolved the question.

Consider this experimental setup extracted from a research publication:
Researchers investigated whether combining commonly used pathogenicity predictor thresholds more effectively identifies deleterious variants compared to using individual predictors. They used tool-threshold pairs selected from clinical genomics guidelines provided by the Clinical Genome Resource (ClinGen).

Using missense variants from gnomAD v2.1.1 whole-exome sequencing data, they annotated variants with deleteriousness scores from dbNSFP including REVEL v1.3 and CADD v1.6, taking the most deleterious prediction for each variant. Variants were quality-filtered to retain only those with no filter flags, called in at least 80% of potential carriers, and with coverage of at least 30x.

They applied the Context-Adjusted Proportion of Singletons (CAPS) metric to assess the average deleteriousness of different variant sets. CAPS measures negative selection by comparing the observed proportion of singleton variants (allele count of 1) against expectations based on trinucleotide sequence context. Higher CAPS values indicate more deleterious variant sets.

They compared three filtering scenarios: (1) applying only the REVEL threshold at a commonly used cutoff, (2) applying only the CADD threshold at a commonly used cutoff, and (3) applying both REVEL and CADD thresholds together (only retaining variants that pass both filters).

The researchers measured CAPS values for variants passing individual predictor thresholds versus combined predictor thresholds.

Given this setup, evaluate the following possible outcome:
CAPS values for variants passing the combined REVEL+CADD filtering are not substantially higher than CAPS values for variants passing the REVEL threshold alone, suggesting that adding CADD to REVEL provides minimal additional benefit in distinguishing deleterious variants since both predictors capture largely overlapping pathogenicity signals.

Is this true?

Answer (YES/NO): YES